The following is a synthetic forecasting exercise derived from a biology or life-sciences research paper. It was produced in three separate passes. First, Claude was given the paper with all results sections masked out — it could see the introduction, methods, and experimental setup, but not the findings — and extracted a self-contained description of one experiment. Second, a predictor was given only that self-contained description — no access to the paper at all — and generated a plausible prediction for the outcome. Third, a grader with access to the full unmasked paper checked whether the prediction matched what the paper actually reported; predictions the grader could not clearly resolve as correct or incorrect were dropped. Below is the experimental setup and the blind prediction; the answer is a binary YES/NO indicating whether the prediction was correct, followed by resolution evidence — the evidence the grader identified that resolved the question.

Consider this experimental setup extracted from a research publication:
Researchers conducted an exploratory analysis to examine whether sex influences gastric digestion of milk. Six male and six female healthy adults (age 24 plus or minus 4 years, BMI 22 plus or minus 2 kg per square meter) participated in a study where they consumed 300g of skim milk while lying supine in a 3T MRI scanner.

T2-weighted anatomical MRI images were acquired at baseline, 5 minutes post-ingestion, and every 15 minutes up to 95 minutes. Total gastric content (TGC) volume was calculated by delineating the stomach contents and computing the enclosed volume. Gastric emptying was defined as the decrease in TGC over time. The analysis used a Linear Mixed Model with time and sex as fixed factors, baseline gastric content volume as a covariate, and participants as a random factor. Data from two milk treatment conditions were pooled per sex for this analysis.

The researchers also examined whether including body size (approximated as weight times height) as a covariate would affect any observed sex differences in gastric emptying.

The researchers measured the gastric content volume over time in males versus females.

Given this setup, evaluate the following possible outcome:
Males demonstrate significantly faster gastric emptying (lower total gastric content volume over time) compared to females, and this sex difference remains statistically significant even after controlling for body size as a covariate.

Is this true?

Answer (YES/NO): NO